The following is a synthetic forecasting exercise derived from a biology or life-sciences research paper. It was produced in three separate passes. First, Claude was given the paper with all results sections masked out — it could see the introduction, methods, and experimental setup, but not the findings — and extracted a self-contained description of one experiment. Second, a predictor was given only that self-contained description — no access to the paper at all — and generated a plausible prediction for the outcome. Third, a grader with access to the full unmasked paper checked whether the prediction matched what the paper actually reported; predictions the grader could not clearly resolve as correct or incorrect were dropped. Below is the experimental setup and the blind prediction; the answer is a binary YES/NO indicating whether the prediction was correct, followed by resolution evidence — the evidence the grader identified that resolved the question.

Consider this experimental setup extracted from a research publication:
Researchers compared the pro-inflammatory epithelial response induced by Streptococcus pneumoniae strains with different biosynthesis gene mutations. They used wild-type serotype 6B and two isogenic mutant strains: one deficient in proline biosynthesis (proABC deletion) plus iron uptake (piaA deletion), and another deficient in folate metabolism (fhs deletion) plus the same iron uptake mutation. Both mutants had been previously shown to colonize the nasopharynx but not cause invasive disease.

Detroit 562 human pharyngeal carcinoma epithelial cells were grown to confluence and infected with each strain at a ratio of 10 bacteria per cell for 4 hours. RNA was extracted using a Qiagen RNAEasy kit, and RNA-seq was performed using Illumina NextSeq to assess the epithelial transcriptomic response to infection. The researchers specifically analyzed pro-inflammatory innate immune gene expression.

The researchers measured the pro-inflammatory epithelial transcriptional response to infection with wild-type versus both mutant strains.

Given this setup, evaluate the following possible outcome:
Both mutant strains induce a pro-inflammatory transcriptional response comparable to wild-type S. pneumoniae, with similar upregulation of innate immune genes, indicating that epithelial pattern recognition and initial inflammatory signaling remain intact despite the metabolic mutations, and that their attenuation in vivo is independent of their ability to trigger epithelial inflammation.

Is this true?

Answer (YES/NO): NO